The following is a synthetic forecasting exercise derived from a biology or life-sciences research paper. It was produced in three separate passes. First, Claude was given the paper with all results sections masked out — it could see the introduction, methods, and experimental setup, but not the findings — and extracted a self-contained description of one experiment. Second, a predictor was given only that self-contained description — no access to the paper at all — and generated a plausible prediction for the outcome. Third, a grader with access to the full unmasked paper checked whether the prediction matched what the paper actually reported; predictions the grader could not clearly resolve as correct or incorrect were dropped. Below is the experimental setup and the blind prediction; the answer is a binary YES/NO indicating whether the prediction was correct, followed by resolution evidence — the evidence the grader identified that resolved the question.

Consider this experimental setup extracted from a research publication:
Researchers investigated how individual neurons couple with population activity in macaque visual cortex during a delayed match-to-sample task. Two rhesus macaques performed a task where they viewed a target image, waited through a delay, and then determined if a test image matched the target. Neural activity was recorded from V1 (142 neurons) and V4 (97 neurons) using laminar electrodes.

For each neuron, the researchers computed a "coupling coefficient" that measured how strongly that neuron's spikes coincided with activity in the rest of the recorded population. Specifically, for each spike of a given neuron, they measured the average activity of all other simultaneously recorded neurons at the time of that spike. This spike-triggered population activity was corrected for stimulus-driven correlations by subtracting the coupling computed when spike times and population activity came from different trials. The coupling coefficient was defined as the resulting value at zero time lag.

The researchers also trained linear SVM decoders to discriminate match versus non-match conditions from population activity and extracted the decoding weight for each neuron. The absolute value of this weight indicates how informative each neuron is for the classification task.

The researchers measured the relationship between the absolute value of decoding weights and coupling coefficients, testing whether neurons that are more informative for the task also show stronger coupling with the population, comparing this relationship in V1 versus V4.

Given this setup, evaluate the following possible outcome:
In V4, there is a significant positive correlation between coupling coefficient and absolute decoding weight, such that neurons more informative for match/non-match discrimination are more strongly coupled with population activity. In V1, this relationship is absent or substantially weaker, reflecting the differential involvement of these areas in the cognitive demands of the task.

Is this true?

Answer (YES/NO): NO